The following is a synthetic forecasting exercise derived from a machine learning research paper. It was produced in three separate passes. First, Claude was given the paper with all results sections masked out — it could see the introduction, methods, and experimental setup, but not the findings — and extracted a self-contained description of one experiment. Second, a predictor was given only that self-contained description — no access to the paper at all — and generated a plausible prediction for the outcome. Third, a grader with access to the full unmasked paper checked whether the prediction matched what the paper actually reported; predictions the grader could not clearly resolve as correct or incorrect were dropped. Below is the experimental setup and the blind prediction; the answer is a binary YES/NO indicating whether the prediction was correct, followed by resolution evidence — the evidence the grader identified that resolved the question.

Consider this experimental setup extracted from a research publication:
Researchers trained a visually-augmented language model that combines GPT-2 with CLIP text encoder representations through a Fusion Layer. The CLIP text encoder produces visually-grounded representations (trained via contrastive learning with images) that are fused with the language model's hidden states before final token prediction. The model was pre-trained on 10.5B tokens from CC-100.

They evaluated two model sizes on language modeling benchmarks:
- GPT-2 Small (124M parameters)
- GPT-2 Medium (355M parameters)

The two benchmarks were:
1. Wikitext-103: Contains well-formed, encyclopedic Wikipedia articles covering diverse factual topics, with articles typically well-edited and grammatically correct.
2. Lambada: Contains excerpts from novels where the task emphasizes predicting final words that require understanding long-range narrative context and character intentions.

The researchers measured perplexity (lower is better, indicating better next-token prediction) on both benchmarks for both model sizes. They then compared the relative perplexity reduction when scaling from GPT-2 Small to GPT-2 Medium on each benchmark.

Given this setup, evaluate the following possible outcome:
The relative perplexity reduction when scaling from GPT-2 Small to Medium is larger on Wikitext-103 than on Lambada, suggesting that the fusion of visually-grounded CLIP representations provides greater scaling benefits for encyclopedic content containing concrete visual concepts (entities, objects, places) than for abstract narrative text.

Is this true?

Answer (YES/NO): YES